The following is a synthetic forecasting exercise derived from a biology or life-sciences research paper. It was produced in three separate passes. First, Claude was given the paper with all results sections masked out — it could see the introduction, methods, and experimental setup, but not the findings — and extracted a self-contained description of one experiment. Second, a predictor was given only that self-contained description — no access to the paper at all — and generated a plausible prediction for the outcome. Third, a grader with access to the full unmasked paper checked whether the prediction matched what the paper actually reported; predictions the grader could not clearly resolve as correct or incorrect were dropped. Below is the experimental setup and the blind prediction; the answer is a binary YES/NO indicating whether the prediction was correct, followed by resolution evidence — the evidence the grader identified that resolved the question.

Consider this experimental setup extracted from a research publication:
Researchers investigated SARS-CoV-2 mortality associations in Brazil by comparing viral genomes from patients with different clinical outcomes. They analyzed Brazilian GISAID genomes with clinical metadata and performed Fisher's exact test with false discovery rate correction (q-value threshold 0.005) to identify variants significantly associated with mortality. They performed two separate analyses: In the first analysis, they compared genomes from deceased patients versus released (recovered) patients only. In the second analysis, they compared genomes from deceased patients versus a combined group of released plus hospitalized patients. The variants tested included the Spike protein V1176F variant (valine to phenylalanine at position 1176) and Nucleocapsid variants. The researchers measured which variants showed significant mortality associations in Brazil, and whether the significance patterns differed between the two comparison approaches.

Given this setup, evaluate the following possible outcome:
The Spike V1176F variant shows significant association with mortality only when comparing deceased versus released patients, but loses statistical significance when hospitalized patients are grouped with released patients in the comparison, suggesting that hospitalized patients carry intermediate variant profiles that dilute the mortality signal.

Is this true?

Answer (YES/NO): NO